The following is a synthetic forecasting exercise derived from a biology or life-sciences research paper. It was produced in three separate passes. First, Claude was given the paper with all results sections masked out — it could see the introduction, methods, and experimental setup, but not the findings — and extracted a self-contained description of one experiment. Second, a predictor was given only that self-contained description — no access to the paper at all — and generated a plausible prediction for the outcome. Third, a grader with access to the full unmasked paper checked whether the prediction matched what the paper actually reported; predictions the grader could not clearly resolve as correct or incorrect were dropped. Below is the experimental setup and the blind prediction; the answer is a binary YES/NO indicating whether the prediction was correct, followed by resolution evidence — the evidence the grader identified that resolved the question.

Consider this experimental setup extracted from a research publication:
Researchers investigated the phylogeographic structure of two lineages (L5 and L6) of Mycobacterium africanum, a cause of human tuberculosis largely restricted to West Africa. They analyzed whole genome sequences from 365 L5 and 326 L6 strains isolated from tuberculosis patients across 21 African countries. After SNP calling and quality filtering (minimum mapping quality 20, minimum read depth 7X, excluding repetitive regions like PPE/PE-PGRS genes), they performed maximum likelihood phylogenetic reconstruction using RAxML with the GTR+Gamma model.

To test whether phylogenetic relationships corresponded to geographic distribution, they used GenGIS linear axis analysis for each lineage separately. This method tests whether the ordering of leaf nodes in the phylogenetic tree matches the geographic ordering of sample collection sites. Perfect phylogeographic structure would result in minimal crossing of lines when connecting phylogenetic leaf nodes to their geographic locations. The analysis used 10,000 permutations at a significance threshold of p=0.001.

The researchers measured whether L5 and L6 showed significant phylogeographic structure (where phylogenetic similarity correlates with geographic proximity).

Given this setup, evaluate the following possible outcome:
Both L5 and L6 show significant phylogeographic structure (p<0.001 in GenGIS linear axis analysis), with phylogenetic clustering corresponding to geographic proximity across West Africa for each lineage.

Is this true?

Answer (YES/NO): NO